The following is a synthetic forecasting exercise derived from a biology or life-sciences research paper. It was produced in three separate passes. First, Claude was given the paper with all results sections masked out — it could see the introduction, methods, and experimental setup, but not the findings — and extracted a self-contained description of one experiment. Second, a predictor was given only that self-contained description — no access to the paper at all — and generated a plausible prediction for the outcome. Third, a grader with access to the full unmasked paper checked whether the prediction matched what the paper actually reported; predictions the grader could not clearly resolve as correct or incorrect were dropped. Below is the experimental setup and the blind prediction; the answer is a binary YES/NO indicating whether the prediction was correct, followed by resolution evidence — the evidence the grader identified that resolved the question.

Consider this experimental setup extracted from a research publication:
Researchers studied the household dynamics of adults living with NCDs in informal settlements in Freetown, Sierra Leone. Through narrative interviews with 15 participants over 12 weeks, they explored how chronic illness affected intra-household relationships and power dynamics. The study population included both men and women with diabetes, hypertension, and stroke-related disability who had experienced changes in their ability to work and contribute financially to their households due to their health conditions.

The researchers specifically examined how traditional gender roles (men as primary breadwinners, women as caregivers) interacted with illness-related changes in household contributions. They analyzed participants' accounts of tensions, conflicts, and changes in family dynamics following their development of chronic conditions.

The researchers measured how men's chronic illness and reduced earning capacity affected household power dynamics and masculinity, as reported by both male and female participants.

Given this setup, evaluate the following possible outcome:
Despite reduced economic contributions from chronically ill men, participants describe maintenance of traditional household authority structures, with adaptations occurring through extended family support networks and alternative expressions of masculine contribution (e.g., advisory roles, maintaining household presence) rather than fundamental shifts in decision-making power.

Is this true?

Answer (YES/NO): NO